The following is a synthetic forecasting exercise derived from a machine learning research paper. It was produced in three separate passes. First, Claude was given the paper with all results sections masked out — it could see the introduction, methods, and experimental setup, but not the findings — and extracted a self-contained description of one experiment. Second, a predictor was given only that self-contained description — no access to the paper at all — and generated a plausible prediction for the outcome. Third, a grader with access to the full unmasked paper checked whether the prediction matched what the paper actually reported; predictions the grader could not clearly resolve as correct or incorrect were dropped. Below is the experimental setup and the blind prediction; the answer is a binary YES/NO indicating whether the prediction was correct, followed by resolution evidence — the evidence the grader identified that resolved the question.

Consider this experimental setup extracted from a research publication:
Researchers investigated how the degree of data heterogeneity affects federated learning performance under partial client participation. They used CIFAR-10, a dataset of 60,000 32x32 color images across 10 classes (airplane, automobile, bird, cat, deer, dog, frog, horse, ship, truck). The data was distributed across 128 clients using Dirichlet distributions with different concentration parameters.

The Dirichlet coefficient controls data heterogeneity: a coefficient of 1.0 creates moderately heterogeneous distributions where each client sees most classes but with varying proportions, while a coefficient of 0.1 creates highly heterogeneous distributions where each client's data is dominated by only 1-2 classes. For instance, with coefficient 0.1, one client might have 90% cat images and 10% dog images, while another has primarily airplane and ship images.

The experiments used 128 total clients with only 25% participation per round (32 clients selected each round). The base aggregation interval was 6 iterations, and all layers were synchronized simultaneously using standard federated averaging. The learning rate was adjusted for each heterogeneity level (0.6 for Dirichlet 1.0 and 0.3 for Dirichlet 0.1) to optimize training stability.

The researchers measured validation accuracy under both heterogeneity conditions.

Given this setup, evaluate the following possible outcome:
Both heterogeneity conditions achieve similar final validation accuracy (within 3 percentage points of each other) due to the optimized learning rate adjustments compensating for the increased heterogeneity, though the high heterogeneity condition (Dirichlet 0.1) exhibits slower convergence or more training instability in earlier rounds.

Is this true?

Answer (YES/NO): NO